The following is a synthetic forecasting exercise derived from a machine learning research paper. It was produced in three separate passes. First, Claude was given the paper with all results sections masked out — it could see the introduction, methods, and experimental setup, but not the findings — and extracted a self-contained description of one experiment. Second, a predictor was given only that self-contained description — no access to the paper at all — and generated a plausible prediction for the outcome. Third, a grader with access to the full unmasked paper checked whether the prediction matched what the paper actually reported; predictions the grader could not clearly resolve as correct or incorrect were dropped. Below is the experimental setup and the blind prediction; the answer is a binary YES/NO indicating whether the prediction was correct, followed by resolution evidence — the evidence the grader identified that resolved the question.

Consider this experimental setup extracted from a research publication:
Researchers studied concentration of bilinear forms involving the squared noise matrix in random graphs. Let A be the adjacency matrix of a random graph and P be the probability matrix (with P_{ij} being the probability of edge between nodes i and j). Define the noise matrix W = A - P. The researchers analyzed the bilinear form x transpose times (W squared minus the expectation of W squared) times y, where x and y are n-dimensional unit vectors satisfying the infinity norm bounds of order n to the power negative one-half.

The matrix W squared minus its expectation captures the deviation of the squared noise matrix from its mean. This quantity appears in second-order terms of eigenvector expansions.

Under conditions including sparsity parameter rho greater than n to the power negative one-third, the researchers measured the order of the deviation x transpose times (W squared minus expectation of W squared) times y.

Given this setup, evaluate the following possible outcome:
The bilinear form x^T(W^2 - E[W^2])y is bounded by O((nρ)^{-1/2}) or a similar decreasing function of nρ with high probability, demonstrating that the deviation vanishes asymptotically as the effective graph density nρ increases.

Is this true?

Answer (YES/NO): NO